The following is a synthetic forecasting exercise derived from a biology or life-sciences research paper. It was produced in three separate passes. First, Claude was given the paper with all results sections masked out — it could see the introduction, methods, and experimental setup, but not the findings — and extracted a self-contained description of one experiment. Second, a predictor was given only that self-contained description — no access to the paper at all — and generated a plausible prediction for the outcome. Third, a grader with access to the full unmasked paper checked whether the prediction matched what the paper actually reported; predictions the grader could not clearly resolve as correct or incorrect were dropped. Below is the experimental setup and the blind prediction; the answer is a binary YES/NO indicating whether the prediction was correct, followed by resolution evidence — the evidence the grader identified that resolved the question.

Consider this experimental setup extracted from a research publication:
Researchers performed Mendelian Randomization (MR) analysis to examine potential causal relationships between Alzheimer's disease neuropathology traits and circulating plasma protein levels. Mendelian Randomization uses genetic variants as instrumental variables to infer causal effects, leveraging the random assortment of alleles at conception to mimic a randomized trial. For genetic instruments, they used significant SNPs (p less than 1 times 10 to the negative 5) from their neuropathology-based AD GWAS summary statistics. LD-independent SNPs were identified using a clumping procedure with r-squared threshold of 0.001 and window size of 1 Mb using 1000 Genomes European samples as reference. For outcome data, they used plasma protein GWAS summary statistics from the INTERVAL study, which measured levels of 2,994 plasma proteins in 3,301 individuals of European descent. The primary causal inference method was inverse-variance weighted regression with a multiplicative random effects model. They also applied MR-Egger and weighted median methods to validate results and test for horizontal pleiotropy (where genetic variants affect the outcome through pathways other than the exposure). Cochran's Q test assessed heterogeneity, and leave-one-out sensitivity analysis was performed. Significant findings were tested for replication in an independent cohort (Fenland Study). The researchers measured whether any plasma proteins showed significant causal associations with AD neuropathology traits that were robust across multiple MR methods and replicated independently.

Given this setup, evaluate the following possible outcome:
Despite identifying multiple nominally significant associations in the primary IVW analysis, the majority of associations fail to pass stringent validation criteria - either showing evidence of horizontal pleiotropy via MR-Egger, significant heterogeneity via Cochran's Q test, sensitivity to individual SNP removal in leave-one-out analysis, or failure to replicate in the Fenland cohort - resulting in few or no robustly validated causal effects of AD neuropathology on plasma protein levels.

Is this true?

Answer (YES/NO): NO